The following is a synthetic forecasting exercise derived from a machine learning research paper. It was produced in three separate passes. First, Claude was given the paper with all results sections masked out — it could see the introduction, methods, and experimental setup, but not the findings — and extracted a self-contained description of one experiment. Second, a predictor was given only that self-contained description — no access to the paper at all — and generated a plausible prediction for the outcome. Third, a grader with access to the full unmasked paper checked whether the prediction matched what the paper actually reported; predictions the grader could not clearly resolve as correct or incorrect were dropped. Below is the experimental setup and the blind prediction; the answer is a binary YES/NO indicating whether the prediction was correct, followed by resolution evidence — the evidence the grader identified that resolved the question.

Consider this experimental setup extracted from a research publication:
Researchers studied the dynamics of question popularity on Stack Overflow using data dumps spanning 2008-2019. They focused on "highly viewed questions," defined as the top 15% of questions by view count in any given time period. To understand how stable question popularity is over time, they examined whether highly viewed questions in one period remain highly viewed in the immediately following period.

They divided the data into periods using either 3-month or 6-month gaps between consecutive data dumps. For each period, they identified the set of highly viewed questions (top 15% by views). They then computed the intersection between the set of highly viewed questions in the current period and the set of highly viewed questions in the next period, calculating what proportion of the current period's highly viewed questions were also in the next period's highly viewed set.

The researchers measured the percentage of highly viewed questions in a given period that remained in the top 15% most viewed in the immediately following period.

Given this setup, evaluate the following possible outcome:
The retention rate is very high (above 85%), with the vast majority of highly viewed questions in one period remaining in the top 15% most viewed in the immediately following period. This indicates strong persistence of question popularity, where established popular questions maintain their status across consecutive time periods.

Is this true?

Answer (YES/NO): YES